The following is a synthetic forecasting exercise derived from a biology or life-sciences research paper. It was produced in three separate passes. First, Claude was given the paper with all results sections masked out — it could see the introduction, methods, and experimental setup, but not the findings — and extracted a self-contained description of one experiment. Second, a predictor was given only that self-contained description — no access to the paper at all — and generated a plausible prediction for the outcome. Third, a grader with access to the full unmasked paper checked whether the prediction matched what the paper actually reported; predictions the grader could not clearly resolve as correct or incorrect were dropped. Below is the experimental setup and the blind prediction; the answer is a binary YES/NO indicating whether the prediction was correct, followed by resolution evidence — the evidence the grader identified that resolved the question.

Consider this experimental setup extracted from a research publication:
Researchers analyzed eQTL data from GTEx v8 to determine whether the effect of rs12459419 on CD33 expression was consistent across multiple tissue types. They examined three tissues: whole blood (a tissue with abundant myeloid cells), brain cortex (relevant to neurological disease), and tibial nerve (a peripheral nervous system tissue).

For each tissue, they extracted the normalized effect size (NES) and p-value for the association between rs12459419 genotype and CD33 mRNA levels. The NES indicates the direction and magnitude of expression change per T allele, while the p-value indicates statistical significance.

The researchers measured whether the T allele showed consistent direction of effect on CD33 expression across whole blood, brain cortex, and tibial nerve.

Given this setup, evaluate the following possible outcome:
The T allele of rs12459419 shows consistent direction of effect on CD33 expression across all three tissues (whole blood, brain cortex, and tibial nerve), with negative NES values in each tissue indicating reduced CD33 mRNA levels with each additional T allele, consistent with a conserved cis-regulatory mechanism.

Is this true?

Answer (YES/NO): YES